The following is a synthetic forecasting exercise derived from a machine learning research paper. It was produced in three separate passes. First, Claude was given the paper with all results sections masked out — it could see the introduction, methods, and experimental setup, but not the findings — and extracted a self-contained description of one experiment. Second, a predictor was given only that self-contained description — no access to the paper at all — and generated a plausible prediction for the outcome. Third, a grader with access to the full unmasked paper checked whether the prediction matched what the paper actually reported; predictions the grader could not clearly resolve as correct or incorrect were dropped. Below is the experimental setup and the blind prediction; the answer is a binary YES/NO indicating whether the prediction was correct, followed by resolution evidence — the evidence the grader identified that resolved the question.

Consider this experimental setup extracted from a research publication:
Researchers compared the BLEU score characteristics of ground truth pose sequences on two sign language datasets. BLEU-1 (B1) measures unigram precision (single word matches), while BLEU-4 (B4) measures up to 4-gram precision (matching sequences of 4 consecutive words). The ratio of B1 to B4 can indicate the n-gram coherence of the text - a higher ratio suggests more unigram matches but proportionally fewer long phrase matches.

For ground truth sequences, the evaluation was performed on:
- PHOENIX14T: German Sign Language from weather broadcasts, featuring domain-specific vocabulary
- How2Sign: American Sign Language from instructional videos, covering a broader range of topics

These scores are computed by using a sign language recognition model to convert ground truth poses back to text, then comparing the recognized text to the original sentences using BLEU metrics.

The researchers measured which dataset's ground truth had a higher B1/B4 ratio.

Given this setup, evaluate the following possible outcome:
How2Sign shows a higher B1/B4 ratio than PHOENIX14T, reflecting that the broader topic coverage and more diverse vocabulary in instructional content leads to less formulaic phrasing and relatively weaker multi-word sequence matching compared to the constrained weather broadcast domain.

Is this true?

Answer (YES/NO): YES